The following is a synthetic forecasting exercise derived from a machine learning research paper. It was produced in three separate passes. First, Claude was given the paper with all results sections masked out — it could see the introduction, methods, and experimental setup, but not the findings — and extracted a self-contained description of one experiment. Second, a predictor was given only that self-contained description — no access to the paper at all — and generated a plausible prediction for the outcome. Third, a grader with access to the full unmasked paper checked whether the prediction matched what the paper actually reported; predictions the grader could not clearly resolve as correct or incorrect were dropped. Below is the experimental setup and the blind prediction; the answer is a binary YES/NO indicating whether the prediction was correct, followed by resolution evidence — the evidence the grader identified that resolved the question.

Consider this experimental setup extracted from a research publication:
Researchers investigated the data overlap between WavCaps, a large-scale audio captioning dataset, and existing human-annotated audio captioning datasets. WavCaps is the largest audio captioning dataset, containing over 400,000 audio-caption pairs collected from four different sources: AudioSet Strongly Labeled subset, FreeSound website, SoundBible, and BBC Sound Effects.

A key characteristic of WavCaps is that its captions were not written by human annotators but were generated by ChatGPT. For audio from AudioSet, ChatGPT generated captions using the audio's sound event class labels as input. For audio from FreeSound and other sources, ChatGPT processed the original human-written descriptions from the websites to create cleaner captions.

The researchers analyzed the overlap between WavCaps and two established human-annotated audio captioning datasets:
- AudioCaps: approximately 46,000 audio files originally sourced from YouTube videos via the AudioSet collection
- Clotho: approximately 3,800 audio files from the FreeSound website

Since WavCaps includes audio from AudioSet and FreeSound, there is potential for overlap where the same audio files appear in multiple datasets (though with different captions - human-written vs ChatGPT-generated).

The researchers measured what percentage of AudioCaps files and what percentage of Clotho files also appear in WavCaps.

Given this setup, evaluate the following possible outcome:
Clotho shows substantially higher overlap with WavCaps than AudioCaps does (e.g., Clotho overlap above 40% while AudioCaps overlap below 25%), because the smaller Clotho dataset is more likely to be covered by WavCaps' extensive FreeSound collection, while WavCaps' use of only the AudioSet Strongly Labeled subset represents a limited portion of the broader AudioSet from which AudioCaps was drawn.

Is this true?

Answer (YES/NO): YES